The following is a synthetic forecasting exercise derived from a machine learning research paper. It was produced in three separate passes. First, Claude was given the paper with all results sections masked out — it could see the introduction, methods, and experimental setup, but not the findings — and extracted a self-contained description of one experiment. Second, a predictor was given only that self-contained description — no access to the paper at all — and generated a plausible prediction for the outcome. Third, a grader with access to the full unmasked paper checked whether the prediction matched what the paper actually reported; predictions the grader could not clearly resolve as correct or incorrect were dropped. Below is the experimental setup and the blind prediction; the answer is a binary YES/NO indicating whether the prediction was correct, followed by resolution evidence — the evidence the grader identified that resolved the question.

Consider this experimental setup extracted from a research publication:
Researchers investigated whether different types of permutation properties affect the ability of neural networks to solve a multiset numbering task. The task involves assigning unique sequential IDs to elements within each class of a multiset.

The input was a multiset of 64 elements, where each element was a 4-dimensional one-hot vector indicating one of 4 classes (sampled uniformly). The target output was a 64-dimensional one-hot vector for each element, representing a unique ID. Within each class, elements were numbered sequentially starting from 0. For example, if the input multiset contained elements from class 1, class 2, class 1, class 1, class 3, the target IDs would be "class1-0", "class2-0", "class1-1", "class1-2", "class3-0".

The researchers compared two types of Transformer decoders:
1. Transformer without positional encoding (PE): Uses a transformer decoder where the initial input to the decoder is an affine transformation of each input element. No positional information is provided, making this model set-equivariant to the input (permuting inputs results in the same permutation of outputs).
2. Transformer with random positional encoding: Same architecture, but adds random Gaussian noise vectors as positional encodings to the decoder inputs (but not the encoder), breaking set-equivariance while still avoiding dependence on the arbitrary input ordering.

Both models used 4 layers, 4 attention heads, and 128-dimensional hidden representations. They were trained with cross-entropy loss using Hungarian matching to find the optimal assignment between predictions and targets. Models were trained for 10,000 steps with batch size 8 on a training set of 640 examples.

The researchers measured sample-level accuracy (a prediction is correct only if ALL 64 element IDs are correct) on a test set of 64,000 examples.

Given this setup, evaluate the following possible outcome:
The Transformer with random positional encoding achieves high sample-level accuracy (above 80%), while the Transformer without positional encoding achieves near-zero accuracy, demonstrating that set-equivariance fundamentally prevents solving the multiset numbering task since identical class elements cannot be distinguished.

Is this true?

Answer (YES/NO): NO